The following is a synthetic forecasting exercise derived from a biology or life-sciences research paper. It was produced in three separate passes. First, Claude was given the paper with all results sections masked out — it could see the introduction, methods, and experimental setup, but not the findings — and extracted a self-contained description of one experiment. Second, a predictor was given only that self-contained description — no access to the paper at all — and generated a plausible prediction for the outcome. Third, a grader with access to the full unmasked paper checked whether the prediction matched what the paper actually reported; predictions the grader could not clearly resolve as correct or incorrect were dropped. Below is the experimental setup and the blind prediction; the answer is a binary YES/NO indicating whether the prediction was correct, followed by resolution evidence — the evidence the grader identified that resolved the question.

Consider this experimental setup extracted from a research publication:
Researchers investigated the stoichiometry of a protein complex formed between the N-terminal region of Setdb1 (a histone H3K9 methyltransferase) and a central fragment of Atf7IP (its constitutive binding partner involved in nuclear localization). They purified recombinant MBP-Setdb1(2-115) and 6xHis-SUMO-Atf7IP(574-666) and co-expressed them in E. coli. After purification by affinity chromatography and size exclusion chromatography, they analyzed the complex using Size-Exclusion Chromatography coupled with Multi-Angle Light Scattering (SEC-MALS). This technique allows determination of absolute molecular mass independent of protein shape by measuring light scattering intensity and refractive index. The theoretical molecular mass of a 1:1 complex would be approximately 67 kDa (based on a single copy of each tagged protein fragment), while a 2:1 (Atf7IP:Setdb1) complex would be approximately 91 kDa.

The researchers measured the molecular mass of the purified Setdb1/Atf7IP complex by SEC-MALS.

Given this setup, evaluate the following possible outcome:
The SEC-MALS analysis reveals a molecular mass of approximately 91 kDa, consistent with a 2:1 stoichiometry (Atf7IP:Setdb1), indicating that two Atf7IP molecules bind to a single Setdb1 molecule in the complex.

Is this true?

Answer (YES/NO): NO